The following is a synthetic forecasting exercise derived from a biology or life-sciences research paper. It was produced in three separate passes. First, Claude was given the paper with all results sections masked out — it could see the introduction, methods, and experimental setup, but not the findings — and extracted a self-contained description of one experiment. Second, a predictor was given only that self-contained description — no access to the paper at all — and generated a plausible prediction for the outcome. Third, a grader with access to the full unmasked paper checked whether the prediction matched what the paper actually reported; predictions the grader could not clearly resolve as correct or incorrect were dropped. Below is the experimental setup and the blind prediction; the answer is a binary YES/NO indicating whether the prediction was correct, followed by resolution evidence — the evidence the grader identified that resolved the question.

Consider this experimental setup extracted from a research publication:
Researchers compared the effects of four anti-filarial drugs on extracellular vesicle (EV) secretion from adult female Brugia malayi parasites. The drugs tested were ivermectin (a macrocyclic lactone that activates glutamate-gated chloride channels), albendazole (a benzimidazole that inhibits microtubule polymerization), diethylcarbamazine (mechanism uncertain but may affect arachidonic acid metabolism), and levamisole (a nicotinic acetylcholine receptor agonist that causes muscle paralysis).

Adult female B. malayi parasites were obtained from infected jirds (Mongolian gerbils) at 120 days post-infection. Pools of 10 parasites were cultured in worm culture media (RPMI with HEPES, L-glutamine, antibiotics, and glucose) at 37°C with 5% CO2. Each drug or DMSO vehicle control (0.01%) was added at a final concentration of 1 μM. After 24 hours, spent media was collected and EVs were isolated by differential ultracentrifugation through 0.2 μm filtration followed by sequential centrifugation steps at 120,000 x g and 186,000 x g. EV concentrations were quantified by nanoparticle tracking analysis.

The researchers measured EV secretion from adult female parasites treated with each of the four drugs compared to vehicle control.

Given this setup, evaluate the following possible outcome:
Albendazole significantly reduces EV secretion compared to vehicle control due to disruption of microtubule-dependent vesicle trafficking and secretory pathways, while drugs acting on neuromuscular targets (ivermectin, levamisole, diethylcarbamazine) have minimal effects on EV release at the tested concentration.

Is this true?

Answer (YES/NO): NO